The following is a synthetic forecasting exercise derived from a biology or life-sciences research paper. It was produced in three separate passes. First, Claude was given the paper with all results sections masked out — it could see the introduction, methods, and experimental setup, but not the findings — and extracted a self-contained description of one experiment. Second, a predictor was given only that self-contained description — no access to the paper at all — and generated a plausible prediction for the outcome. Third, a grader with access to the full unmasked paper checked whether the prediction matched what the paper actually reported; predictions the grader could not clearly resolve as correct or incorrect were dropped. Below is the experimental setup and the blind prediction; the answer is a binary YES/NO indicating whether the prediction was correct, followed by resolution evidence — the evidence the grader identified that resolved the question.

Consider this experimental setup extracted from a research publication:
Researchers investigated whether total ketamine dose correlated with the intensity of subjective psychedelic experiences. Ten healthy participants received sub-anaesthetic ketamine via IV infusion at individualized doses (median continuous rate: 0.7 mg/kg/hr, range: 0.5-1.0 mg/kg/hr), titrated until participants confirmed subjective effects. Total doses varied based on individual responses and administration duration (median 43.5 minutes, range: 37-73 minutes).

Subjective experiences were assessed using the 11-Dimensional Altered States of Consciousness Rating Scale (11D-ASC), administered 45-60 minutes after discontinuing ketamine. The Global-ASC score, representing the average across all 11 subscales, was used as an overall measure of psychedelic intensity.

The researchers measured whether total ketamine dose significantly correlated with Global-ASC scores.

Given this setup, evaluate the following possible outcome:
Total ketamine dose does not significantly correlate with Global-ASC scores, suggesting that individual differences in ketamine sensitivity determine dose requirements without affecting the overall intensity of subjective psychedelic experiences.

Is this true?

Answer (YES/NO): YES